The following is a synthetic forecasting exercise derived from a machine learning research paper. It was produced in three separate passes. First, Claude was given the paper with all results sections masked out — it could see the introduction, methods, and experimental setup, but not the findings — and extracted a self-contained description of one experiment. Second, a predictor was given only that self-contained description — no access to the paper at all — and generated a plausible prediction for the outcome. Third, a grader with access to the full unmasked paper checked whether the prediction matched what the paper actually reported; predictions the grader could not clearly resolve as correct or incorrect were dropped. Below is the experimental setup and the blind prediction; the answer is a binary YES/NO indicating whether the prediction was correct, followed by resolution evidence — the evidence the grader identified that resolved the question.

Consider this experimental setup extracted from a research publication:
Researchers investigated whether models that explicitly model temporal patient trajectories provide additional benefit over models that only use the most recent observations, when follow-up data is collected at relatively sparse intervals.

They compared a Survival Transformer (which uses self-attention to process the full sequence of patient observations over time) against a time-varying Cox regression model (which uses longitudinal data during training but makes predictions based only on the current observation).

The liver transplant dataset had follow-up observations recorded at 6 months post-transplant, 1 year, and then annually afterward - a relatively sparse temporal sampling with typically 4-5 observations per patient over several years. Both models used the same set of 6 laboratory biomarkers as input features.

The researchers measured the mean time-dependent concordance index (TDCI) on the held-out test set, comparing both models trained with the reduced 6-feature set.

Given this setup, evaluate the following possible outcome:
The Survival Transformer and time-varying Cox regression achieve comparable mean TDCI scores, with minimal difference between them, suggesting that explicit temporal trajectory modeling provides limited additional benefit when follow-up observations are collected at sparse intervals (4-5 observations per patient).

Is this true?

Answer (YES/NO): YES